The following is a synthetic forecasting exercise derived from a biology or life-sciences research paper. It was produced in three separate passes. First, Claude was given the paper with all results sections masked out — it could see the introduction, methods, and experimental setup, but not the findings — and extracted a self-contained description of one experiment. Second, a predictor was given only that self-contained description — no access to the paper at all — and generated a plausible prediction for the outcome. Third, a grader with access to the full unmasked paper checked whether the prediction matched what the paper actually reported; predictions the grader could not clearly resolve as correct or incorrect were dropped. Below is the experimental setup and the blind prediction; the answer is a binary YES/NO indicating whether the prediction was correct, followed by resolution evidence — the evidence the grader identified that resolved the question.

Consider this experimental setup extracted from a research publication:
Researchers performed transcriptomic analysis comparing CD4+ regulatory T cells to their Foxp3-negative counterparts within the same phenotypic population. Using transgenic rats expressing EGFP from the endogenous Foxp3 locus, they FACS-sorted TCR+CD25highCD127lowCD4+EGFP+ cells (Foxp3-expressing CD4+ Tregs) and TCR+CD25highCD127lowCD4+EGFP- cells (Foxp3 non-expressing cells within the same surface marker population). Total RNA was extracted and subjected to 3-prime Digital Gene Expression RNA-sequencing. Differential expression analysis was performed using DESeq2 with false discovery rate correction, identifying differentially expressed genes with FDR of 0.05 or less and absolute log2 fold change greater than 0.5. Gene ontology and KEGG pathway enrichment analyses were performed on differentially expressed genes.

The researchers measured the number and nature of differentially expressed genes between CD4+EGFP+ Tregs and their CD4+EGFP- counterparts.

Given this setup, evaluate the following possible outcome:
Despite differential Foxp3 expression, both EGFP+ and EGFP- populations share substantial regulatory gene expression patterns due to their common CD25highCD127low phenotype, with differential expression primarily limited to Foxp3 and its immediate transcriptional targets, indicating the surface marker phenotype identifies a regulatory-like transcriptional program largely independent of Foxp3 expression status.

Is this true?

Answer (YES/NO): NO